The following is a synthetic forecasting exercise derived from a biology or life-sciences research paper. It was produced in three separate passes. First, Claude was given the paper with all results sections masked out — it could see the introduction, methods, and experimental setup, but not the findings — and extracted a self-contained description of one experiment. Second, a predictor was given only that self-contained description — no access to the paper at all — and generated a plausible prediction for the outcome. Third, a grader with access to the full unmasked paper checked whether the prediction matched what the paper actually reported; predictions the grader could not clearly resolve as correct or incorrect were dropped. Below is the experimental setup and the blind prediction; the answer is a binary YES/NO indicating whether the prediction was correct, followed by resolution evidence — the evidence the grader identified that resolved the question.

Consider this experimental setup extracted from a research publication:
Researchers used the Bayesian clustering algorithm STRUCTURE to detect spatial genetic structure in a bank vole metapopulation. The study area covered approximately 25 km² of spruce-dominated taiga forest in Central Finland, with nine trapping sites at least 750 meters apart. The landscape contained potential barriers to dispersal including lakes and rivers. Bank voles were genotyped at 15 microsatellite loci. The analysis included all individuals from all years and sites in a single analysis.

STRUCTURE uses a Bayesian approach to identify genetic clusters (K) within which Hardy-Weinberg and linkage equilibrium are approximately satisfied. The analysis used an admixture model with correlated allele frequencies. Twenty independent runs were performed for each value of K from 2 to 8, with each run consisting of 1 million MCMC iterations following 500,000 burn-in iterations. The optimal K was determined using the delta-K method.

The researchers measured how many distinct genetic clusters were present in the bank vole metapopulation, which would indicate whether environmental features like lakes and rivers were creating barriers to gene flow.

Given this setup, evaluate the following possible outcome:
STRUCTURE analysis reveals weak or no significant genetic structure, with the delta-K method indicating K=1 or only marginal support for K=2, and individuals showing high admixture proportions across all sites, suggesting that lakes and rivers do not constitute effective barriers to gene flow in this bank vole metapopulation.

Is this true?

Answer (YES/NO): NO